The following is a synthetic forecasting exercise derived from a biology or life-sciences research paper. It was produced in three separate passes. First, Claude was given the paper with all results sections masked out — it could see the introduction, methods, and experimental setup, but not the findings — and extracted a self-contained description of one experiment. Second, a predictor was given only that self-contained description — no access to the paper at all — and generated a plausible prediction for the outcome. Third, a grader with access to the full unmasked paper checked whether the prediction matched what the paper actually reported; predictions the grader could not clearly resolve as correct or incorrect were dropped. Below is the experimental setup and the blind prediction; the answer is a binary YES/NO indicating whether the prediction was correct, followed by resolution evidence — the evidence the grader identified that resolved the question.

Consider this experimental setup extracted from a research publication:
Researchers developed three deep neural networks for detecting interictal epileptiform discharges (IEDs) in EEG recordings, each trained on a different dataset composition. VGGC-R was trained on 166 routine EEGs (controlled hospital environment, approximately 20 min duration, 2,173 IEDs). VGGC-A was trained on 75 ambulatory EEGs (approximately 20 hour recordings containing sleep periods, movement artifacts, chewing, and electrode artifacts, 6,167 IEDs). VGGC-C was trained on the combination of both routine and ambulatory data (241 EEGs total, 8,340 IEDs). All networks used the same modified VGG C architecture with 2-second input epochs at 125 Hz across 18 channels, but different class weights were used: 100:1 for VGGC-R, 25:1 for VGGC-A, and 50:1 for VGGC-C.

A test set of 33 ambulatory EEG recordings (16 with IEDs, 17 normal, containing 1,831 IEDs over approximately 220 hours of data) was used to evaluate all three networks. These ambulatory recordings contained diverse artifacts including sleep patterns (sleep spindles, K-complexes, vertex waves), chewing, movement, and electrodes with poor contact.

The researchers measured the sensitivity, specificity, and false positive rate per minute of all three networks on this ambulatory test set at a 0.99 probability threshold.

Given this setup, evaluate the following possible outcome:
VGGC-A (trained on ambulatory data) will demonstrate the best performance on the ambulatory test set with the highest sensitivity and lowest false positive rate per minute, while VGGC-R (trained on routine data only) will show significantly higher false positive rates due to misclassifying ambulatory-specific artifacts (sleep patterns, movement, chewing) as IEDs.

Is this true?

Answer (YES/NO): NO